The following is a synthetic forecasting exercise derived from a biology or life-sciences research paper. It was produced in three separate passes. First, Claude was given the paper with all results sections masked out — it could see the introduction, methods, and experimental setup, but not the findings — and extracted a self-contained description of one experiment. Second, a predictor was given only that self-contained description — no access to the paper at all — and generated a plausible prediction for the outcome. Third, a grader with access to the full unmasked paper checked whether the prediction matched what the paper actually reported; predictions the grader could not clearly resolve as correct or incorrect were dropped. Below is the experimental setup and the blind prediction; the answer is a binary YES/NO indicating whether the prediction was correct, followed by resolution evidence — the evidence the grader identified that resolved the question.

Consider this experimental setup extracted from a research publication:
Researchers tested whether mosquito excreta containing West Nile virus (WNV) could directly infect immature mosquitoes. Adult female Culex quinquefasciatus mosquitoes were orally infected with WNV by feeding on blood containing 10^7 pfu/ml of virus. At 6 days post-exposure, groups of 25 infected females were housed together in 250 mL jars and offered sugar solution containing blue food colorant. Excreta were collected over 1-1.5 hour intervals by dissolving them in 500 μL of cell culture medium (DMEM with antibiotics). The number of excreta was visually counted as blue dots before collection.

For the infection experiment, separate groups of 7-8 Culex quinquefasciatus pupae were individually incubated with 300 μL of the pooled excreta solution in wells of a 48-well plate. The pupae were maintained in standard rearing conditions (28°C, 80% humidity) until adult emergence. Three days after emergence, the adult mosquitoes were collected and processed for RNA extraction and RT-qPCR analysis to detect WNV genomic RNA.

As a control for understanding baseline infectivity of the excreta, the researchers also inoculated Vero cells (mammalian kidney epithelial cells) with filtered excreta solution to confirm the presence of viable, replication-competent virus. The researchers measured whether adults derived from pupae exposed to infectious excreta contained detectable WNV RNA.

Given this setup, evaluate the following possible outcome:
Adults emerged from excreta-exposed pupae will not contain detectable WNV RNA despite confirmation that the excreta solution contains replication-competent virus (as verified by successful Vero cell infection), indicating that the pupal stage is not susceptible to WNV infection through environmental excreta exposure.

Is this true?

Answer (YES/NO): NO